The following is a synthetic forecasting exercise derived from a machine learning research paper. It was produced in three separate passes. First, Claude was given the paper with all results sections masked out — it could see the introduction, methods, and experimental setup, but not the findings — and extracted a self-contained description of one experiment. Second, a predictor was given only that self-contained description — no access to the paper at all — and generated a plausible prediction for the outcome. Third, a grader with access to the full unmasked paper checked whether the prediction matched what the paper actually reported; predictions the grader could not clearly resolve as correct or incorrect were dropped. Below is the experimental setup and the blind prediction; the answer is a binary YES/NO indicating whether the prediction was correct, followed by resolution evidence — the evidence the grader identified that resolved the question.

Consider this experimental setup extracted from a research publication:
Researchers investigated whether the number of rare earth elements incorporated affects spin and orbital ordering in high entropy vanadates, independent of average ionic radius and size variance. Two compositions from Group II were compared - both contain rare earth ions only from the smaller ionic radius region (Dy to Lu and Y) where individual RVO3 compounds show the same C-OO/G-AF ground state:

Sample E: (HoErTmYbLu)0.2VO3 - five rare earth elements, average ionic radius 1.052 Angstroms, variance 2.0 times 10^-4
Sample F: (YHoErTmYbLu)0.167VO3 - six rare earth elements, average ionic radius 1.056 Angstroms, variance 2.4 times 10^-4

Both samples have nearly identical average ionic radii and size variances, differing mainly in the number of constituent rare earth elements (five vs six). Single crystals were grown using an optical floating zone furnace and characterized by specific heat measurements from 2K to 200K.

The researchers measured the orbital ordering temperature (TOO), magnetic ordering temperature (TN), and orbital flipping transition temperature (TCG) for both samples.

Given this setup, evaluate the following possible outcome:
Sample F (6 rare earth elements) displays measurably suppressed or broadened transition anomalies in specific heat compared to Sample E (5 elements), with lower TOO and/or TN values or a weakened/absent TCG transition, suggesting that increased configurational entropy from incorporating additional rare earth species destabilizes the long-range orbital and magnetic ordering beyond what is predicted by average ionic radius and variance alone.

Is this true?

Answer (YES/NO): NO